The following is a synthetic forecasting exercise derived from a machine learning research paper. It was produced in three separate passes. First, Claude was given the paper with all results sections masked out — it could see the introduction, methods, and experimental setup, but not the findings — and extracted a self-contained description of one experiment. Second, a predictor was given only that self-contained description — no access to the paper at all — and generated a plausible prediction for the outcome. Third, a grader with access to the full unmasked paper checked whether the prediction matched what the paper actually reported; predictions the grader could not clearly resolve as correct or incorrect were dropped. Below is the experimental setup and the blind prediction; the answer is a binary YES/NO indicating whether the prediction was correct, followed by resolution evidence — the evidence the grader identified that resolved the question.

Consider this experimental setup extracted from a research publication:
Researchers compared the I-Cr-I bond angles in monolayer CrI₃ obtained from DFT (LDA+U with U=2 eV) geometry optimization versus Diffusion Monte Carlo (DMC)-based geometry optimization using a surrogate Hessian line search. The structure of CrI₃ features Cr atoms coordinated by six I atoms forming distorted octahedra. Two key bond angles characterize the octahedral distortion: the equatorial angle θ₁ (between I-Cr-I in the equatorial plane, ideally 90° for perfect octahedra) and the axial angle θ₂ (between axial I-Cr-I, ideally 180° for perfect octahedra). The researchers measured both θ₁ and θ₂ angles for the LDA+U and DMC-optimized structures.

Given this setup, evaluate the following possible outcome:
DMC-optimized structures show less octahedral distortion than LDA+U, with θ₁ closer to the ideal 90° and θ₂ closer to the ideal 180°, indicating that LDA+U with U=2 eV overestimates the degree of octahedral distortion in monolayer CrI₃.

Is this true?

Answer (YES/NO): NO